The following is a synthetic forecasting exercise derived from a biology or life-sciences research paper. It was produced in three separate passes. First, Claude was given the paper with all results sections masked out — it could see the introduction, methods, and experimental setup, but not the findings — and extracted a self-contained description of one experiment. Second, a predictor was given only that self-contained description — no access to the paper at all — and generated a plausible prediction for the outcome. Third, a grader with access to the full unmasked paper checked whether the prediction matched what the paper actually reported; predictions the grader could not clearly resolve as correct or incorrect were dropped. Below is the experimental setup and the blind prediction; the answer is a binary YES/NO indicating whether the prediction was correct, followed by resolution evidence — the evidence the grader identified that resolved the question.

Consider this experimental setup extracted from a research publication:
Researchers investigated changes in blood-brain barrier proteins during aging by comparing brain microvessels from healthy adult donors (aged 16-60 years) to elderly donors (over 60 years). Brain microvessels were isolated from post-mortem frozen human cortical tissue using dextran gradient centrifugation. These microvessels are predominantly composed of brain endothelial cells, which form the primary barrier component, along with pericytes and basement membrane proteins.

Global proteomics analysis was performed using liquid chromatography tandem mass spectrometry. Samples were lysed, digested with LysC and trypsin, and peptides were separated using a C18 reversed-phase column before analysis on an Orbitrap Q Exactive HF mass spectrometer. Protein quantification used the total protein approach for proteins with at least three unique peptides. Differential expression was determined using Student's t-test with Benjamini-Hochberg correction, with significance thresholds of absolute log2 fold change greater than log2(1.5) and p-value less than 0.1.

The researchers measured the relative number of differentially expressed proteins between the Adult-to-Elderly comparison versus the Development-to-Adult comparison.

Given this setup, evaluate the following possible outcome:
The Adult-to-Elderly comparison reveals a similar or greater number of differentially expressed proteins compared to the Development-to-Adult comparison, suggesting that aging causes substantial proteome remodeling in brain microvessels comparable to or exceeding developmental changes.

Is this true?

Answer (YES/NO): NO